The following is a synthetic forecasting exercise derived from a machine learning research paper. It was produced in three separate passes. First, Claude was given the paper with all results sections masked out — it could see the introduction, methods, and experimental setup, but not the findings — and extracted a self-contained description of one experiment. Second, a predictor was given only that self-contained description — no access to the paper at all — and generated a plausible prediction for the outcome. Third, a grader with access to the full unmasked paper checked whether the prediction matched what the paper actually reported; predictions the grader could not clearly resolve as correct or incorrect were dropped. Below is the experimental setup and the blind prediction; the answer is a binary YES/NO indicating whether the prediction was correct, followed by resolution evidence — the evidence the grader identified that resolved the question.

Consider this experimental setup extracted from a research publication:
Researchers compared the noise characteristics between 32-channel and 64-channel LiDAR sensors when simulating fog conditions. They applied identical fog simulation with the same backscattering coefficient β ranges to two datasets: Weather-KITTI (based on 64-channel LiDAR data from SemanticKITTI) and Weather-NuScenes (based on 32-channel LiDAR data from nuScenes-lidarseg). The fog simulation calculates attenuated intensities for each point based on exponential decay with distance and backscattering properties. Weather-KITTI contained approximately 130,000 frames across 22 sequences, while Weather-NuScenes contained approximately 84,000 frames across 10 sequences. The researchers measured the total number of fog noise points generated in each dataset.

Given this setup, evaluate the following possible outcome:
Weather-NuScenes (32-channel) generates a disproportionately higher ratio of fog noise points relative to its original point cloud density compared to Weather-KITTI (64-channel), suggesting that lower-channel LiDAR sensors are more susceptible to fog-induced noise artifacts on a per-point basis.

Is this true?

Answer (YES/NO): NO